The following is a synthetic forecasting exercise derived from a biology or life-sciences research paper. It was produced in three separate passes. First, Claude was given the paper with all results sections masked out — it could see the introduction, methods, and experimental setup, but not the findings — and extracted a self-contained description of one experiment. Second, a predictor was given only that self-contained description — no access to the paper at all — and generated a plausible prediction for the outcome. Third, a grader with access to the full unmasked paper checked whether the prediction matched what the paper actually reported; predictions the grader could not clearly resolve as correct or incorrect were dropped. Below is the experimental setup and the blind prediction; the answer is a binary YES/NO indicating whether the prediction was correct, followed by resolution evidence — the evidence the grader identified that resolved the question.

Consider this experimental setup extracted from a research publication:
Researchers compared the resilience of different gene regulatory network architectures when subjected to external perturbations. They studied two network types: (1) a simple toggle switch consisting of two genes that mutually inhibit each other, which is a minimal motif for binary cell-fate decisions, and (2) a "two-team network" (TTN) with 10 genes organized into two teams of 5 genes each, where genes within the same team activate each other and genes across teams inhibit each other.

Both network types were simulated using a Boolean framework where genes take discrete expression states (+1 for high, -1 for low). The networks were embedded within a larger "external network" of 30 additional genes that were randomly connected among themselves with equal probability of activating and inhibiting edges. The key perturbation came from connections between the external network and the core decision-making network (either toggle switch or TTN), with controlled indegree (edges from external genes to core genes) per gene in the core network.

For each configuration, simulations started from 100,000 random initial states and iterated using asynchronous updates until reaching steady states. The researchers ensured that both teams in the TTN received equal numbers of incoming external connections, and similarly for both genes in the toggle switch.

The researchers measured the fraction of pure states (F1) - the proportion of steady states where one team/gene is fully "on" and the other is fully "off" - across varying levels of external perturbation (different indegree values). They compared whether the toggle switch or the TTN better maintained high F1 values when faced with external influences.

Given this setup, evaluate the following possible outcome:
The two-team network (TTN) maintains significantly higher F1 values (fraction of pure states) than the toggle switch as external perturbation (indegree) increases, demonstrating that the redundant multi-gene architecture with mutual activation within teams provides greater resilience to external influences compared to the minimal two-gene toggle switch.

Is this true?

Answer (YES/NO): YES